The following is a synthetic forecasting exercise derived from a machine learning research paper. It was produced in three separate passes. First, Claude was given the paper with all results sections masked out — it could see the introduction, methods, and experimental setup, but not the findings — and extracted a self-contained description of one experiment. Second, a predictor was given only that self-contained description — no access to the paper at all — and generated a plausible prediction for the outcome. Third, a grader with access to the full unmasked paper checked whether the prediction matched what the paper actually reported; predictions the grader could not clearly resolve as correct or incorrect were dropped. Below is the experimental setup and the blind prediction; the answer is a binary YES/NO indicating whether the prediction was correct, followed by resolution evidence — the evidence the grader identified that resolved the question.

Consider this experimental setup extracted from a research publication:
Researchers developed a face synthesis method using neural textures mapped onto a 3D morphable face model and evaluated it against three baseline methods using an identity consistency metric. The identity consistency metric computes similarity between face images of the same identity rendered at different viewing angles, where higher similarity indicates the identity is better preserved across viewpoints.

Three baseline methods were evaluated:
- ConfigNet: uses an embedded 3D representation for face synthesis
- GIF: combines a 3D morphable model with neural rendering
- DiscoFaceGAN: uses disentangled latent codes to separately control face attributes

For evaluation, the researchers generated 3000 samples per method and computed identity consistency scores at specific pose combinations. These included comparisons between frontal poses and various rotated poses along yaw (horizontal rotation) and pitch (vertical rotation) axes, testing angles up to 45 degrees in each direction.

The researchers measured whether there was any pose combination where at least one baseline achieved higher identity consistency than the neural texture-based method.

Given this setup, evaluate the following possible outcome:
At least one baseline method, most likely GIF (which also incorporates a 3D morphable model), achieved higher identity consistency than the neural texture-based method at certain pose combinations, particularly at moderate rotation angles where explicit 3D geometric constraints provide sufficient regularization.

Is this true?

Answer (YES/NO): YES